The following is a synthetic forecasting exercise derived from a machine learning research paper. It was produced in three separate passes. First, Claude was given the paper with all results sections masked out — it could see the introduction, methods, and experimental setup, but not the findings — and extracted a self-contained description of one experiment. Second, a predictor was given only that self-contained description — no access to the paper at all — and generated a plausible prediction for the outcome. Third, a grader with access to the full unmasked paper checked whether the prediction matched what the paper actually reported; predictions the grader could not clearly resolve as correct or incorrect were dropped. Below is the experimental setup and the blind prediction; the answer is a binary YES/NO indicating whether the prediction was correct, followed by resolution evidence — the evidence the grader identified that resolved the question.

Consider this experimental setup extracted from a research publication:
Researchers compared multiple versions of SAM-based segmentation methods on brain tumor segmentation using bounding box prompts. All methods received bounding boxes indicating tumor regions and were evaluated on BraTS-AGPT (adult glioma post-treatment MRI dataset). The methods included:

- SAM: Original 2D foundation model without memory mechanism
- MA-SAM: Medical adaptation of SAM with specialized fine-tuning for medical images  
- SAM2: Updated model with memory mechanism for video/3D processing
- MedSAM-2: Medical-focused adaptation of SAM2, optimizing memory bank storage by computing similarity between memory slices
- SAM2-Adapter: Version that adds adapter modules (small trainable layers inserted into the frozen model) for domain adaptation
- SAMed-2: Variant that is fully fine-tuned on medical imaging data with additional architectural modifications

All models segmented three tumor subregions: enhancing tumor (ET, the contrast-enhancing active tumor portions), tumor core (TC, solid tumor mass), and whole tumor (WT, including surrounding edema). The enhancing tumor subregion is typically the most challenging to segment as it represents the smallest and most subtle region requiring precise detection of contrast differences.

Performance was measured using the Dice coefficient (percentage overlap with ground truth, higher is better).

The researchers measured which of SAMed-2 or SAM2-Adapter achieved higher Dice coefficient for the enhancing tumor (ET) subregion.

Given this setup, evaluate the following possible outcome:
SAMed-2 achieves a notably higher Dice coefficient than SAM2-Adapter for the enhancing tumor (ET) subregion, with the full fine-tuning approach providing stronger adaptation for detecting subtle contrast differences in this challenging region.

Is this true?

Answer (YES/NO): NO